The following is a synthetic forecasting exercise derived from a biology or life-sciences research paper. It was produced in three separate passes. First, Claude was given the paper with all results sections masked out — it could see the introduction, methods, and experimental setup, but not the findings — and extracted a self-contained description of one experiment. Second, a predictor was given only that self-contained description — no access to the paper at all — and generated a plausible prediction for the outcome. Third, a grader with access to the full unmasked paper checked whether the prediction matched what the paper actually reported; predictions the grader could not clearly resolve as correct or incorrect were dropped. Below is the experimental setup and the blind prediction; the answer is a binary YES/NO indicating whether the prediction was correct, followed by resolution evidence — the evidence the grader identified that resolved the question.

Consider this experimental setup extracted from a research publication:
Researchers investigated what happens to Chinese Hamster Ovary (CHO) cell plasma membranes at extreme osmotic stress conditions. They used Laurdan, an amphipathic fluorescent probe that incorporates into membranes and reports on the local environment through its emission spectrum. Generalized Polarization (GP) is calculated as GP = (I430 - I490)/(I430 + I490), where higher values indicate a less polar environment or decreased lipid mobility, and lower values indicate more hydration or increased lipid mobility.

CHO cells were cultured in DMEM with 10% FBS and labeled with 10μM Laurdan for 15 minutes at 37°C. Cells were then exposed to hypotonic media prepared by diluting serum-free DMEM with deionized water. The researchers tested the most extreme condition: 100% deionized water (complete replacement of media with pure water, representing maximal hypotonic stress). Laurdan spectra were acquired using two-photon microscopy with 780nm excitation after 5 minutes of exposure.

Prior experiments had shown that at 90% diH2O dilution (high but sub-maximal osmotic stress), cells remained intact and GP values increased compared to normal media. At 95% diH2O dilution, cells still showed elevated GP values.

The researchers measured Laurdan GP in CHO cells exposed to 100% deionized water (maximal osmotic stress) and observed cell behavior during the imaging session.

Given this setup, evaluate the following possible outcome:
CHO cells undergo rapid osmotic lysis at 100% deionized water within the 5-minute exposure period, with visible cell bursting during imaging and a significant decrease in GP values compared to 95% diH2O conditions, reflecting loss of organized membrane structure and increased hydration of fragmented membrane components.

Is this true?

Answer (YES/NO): NO